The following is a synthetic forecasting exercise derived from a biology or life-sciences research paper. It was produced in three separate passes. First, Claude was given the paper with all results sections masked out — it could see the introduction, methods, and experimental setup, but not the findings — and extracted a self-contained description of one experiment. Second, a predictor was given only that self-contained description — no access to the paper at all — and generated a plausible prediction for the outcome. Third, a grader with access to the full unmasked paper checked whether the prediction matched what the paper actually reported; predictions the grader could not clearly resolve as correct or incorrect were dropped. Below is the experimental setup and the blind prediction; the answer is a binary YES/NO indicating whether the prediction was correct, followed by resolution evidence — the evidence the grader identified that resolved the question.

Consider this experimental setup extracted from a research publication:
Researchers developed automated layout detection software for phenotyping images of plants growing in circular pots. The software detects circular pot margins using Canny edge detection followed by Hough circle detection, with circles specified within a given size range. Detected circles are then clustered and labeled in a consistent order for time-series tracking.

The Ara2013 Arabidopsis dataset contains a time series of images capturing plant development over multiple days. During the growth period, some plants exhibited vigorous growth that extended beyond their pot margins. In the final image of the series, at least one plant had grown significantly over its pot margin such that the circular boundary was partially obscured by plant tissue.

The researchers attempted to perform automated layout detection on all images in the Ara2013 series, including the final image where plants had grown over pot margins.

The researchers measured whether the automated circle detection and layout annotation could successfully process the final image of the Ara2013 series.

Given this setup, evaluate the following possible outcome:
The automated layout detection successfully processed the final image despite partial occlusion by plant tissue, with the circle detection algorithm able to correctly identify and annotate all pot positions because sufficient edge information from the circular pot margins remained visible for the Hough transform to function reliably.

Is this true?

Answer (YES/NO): NO